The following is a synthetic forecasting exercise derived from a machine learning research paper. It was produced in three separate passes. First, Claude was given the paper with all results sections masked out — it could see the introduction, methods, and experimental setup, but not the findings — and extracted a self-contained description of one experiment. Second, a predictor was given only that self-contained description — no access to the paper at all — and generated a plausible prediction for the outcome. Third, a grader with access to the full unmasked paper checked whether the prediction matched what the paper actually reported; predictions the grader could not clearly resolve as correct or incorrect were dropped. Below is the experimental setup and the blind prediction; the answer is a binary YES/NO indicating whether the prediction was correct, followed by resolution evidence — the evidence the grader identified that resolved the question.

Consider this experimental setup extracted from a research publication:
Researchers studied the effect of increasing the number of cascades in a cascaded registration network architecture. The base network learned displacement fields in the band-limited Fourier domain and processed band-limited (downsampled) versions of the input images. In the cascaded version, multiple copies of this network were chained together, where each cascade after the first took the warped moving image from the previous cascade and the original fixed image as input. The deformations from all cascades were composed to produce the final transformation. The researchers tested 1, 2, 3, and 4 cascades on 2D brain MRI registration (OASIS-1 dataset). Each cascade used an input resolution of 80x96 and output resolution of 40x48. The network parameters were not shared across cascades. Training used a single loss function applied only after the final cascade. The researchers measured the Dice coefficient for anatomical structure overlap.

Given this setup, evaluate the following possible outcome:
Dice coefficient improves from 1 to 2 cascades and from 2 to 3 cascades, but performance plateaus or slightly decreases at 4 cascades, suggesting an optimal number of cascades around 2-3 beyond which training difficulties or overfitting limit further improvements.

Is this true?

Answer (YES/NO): NO